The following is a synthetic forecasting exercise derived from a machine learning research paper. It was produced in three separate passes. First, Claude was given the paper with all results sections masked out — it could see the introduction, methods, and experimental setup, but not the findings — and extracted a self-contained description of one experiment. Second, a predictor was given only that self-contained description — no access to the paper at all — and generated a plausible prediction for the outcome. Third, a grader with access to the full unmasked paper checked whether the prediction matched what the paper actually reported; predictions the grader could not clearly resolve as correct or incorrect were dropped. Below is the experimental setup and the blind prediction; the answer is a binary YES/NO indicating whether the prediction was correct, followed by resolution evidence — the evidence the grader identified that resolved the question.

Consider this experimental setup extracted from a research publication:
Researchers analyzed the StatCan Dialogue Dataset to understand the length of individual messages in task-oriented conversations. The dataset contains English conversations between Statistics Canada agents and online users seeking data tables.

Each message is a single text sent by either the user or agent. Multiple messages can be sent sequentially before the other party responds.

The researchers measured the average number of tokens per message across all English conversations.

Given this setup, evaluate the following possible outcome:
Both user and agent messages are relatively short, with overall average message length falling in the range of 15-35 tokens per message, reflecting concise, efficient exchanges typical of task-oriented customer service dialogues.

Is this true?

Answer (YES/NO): YES